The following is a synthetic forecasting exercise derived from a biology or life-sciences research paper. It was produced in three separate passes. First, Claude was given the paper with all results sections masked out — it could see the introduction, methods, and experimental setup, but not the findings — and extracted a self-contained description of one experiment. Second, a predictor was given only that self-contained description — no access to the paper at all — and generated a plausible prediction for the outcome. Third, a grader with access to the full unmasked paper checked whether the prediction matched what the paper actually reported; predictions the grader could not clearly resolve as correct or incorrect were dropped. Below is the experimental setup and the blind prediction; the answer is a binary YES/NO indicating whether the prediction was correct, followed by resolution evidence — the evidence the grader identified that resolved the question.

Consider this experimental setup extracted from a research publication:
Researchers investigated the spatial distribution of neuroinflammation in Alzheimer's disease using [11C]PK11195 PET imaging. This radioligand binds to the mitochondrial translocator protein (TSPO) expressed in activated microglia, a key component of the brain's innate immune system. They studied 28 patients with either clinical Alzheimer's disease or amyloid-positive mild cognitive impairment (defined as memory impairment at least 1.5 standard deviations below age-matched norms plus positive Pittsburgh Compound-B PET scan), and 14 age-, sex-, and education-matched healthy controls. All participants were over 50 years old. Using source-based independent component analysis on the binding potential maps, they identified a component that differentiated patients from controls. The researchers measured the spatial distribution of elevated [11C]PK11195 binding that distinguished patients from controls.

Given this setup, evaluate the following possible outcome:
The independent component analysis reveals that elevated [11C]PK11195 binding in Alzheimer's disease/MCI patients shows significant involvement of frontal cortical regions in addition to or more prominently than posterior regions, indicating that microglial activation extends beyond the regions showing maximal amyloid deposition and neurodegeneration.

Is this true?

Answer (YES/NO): NO